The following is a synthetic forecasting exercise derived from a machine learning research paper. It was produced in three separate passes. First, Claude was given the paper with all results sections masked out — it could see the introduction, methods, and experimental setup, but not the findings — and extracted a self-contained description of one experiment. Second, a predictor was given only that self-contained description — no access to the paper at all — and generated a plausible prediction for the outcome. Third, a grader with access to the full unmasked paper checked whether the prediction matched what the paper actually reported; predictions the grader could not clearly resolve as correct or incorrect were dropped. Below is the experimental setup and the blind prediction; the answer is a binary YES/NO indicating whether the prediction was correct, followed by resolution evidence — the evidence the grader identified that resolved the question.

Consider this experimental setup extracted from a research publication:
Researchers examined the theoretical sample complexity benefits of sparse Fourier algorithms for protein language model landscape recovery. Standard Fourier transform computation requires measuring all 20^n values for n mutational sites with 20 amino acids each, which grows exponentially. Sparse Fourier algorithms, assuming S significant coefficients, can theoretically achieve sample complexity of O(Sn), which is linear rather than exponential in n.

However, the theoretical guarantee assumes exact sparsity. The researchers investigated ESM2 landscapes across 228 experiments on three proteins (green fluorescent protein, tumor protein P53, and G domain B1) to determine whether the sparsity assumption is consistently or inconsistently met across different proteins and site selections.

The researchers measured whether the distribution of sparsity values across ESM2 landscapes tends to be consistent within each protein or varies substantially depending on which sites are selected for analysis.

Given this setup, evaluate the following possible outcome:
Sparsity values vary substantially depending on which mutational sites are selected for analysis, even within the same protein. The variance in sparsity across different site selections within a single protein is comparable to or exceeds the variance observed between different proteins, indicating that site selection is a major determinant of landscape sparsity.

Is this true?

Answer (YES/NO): YES